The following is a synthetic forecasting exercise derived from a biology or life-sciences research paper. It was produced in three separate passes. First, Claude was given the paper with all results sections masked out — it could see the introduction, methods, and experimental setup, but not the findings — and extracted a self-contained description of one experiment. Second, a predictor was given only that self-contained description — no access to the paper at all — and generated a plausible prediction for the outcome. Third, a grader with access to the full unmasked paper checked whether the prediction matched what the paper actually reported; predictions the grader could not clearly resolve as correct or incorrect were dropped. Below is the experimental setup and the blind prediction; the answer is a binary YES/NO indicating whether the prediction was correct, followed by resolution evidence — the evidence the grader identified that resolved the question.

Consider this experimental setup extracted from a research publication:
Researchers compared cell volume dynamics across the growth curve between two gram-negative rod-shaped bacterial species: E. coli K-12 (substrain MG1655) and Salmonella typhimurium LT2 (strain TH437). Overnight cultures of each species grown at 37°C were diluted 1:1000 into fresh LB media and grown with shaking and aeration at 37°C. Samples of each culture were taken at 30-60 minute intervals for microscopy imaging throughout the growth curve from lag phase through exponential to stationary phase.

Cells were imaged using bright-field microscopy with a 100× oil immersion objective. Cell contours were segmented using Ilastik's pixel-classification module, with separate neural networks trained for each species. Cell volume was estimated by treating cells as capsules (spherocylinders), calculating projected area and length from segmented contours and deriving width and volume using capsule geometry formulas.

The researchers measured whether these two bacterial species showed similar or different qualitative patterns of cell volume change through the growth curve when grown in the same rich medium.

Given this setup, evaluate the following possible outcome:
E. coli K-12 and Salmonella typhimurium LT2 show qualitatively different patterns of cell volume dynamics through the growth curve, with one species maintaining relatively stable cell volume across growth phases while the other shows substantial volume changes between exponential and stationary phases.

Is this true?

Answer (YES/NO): NO